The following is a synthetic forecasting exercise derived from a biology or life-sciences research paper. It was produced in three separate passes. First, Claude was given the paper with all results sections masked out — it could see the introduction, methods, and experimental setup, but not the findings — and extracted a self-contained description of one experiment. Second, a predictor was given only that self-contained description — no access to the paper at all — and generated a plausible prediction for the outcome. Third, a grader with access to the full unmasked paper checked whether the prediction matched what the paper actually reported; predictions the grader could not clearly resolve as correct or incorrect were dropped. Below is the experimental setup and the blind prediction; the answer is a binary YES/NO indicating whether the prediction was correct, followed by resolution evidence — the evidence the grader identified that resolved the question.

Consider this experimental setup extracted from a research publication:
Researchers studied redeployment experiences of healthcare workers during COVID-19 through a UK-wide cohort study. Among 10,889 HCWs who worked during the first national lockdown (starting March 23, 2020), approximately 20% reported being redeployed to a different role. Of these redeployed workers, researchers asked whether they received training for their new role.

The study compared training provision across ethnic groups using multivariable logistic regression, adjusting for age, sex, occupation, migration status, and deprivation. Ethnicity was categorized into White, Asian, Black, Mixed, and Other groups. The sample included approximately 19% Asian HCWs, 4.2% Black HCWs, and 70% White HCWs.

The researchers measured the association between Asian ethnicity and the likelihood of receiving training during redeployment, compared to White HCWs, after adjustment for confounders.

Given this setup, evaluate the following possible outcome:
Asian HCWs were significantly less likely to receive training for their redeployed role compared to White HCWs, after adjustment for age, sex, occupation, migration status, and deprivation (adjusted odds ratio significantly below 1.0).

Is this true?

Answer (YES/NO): YES